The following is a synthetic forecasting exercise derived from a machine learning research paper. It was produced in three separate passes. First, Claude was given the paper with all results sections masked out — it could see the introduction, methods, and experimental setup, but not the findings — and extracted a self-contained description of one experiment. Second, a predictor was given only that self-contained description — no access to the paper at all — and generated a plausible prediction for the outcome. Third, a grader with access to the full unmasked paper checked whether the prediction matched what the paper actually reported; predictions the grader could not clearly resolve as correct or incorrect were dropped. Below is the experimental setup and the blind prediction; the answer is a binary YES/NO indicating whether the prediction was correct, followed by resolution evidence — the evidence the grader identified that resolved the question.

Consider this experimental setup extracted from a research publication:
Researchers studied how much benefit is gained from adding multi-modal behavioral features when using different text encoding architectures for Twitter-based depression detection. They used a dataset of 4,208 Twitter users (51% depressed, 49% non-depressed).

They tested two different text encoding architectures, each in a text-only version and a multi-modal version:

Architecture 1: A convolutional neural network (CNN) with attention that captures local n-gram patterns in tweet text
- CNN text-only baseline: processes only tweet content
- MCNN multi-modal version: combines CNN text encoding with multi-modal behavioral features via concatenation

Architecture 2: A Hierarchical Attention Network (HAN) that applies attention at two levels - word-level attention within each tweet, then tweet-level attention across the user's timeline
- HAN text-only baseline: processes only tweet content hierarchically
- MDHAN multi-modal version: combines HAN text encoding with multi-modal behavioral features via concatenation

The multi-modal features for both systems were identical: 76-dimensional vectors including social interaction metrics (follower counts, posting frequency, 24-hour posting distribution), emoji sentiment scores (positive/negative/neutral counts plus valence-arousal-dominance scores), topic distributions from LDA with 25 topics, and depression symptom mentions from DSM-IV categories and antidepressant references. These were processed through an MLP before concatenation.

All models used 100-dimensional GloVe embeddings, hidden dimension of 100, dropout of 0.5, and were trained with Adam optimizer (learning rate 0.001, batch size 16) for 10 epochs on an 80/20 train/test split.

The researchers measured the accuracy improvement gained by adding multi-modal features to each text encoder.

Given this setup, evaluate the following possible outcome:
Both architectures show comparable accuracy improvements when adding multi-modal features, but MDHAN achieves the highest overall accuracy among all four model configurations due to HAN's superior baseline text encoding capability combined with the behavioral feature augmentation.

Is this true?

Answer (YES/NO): YES